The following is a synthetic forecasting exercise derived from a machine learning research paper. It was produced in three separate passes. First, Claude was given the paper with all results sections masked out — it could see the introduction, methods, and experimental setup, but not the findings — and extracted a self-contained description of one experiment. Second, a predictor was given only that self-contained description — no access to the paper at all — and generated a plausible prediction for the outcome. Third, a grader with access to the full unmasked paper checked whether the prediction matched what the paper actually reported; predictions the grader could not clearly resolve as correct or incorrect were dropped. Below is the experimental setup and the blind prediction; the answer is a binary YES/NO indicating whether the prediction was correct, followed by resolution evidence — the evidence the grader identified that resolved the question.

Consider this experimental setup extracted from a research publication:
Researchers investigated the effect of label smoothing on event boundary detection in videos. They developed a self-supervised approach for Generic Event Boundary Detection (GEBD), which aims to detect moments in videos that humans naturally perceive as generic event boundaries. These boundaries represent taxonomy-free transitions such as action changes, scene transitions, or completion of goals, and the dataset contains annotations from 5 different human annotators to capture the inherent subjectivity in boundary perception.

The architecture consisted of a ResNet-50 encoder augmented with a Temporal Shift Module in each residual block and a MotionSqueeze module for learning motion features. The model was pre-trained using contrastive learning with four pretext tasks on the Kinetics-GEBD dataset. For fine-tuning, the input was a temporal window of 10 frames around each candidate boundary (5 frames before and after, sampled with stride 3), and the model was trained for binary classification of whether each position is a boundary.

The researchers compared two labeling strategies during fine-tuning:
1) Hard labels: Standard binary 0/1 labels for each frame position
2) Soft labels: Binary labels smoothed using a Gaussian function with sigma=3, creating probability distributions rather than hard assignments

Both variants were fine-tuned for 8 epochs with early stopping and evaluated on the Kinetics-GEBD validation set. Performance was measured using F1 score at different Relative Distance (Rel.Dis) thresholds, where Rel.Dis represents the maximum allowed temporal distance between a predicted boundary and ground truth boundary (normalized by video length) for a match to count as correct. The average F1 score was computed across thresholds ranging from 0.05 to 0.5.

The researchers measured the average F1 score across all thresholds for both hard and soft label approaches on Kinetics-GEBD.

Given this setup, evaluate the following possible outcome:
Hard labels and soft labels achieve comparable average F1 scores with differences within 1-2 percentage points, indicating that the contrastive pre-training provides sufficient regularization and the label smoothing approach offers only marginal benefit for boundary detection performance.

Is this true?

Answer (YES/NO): NO